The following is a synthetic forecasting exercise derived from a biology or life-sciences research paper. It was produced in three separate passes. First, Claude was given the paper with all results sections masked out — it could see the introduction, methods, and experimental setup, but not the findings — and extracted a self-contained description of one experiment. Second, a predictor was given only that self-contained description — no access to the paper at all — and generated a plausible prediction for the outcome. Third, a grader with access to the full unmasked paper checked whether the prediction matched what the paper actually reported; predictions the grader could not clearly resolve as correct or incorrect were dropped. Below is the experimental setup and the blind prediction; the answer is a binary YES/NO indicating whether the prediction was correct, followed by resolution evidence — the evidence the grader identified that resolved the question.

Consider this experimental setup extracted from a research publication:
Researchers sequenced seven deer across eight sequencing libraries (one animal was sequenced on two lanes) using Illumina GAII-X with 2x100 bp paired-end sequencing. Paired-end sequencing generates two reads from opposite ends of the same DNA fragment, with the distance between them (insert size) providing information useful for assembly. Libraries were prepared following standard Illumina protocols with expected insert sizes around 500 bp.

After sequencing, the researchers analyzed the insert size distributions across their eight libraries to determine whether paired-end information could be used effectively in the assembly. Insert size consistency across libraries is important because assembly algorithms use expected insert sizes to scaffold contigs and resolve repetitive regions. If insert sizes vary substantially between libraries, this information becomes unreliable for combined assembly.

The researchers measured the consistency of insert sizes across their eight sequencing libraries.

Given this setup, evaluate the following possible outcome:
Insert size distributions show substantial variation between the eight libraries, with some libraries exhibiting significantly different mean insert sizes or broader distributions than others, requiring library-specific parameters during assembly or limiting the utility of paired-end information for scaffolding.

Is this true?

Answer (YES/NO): YES